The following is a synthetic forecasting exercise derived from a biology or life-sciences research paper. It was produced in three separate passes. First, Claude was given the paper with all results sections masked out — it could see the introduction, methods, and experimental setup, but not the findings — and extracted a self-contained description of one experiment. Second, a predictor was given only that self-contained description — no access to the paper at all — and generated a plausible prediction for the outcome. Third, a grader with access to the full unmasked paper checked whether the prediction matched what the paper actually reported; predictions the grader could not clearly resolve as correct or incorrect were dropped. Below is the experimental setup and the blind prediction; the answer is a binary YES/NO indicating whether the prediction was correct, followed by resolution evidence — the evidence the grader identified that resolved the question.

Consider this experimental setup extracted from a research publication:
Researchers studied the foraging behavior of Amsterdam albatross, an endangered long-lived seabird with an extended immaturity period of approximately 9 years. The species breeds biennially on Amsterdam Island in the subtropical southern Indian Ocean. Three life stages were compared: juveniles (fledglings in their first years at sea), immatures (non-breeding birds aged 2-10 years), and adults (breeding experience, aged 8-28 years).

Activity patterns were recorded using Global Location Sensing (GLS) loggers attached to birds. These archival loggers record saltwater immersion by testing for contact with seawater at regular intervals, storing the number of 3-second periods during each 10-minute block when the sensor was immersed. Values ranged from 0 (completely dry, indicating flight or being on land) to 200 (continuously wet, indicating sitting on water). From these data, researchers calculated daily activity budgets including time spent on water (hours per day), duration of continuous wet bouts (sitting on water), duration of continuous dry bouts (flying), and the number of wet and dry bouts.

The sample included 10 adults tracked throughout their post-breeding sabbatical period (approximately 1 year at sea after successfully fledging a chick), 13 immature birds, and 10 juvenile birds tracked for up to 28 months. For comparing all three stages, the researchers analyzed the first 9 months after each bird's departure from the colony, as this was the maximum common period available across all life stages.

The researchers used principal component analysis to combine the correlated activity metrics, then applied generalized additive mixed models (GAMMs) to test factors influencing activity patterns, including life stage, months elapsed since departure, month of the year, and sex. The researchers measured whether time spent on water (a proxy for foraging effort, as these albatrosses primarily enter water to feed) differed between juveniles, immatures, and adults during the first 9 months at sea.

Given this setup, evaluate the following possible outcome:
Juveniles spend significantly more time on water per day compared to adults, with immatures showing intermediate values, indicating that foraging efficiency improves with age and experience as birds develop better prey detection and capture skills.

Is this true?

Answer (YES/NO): NO